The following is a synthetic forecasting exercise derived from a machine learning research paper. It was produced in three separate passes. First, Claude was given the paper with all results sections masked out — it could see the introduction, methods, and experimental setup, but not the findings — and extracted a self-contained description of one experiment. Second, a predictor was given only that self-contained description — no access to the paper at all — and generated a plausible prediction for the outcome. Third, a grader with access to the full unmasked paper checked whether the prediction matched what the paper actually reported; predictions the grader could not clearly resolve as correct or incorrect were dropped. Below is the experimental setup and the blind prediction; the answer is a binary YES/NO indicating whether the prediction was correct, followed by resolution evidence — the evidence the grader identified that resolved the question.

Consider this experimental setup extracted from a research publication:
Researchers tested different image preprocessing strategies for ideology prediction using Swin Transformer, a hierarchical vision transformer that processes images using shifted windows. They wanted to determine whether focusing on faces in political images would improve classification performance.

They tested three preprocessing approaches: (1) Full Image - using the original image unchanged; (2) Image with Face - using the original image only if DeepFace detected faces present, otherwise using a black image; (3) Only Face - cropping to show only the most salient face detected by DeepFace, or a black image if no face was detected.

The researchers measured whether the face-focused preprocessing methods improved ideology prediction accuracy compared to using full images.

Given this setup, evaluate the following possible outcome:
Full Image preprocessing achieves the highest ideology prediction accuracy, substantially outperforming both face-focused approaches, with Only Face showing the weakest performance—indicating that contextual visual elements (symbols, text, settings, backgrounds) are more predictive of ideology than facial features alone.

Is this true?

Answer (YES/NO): YES